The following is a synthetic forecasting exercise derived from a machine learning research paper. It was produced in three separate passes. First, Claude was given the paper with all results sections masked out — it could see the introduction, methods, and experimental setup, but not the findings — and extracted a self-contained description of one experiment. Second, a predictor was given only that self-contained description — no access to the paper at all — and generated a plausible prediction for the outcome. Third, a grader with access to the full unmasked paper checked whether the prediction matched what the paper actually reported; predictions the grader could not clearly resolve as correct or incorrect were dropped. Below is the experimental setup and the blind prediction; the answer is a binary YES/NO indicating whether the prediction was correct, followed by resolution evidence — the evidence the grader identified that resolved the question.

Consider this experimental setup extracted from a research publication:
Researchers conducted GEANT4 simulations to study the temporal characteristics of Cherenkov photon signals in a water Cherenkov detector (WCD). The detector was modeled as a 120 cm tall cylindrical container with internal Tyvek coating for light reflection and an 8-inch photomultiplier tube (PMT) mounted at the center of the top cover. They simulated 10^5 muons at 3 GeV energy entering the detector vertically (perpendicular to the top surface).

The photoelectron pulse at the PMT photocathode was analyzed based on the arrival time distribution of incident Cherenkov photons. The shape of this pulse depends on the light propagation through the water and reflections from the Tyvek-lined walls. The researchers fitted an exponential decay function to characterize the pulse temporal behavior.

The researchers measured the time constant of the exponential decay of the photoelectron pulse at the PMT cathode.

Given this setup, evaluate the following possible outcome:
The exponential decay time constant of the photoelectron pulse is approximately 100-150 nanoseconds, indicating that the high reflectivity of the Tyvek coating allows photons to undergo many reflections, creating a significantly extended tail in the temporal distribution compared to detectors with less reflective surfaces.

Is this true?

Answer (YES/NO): NO